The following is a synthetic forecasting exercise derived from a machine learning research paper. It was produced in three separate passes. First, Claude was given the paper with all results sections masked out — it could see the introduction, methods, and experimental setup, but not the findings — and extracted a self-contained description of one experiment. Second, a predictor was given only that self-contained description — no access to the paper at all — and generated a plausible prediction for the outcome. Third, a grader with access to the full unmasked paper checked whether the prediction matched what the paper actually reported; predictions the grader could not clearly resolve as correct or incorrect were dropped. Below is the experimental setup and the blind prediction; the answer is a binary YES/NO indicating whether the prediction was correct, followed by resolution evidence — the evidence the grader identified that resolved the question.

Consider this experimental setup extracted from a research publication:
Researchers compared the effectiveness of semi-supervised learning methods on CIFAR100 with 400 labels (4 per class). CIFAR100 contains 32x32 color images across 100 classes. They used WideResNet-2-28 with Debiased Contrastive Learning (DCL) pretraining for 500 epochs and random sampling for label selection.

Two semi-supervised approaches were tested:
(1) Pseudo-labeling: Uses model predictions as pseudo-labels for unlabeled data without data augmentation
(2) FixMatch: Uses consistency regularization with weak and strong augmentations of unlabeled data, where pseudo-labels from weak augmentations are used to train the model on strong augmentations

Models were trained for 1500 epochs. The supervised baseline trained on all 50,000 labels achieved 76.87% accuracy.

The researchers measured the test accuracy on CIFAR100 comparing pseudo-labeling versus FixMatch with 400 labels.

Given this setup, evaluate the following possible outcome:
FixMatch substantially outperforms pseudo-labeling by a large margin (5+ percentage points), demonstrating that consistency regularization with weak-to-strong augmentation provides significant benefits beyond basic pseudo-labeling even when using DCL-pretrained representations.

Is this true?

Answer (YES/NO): YES